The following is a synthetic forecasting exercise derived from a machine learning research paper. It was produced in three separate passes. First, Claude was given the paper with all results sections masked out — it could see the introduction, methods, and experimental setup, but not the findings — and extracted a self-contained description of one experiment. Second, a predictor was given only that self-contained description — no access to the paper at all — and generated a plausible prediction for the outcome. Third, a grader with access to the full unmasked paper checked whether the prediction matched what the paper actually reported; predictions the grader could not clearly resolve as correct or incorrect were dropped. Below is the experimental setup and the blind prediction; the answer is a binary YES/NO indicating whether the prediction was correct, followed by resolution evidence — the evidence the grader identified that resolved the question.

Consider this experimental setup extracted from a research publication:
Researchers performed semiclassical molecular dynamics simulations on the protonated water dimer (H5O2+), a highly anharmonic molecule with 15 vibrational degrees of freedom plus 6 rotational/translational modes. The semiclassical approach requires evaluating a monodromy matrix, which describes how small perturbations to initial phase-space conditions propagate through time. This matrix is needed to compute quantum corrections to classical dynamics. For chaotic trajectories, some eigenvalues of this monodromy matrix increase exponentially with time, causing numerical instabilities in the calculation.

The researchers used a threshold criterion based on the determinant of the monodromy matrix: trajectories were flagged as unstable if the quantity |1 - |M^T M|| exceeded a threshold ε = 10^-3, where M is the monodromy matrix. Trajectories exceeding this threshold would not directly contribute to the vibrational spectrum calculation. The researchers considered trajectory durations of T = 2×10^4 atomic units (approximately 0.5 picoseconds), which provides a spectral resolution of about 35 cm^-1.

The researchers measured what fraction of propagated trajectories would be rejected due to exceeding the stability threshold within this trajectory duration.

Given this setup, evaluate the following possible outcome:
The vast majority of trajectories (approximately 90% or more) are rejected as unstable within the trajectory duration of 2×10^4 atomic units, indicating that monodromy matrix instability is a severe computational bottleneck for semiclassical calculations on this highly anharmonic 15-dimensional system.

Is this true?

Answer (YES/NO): YES